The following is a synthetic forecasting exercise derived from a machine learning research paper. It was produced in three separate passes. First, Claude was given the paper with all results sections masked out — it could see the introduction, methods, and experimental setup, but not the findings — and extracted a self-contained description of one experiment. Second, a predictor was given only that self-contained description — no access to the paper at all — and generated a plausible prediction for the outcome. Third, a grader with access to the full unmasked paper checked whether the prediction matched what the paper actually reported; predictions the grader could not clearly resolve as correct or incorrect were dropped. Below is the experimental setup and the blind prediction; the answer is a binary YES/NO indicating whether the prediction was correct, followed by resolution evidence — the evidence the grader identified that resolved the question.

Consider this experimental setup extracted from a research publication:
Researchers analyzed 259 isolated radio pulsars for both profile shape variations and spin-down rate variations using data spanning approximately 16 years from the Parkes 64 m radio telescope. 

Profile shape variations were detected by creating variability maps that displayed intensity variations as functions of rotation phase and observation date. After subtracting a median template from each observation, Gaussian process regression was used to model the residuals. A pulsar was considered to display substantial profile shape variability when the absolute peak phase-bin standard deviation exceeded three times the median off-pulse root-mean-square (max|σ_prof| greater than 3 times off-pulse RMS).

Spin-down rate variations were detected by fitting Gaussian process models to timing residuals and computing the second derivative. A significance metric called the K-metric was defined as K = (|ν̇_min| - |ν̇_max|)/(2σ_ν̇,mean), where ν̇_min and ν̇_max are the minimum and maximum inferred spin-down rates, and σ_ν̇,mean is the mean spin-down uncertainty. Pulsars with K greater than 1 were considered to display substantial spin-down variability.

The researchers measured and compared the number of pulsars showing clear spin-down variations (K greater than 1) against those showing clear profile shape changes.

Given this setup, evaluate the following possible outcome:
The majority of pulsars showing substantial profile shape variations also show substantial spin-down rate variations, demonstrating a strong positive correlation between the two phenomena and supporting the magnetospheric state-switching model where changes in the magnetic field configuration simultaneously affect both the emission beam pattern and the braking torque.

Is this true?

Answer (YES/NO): NO